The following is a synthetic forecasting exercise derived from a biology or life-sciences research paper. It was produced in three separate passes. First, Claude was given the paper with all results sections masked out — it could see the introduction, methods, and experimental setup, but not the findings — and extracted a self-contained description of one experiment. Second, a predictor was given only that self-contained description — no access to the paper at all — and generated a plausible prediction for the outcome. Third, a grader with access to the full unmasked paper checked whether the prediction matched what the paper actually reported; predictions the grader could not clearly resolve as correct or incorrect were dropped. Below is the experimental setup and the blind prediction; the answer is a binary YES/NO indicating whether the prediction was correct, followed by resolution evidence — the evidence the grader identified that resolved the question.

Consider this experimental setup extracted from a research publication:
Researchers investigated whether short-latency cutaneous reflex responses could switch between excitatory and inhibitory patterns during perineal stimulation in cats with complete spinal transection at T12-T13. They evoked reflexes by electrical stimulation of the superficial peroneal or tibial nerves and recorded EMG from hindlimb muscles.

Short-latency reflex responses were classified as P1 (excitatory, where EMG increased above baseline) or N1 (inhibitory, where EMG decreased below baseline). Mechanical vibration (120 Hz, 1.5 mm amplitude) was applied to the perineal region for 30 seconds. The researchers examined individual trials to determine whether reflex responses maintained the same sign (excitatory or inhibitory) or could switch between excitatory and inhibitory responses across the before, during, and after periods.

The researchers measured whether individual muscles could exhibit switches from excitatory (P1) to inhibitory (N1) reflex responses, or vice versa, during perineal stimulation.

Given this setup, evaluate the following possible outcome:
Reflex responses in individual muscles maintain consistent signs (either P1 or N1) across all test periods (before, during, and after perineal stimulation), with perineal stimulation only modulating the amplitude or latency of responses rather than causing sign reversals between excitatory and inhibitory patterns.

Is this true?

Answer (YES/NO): NO